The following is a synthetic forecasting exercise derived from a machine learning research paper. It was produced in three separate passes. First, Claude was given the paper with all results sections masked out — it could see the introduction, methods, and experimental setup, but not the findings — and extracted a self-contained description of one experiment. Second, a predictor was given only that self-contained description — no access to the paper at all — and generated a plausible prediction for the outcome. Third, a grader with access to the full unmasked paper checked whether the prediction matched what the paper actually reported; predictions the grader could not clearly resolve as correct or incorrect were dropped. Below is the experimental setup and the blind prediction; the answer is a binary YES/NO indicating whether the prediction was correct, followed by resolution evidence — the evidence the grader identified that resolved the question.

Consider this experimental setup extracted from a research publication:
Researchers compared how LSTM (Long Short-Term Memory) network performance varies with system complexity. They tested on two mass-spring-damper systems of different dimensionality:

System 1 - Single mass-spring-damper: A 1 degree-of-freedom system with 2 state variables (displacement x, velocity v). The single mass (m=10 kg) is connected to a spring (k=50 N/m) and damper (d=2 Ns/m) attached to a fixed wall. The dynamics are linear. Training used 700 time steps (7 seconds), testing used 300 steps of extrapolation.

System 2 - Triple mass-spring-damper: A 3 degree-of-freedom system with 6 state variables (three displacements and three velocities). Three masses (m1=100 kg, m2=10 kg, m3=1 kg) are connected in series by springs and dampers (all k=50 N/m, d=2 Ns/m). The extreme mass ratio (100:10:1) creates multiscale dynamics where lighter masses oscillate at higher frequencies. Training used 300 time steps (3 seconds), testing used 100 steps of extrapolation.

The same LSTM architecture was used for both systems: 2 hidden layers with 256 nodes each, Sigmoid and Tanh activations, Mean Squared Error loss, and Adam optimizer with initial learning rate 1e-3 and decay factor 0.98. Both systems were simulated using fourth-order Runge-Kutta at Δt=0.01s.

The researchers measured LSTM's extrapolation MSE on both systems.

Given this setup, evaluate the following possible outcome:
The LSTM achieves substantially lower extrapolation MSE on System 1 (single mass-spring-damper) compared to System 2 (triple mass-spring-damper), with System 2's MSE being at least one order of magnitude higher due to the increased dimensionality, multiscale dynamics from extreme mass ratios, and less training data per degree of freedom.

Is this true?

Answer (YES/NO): NO